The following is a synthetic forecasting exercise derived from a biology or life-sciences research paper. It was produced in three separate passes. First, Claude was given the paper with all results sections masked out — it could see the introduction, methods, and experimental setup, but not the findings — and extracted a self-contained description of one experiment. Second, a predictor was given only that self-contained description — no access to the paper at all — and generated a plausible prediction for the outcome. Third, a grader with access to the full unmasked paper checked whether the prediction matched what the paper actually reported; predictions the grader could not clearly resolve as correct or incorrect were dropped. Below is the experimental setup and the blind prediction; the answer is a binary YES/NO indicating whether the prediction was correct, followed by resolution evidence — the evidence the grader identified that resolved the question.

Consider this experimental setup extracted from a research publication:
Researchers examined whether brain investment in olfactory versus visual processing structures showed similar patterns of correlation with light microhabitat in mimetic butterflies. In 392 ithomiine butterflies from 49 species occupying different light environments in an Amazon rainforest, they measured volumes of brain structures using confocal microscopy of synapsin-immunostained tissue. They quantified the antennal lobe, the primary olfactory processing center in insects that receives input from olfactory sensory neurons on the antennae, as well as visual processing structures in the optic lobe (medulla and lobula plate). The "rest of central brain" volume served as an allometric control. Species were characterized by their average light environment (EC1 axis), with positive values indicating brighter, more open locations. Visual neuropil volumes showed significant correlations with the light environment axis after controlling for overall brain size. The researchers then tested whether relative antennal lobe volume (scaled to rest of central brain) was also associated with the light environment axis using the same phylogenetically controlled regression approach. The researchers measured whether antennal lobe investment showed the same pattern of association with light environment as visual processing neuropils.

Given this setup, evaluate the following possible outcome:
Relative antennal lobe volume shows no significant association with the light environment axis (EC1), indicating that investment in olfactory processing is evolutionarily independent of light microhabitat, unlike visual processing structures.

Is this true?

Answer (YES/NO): YES